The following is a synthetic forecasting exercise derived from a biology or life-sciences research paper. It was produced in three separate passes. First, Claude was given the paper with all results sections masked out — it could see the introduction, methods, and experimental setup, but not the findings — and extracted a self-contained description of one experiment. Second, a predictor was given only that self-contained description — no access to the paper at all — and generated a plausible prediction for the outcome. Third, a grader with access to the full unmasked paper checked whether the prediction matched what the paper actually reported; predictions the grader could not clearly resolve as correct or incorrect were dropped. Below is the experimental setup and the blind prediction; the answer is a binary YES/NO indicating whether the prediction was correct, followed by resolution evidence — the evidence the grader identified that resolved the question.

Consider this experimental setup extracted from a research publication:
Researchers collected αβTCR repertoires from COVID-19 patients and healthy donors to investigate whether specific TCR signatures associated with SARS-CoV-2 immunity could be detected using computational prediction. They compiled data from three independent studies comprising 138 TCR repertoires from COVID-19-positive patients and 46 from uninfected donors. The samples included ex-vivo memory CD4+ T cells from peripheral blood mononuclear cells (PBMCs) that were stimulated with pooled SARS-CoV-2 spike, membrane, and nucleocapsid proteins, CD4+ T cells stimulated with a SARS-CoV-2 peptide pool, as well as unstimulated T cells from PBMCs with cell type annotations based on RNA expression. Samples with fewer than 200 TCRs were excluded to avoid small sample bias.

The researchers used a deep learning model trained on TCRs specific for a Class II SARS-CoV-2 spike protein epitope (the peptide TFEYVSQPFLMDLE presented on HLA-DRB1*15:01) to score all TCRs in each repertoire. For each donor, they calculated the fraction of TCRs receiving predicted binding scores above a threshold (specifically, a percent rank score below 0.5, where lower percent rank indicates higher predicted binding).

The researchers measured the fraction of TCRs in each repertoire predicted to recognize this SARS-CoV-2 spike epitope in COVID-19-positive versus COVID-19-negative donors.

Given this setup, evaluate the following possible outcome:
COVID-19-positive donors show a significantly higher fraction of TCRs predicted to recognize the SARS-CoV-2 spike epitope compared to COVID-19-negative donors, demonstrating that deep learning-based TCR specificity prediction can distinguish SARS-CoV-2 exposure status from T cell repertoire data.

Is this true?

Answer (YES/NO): YES